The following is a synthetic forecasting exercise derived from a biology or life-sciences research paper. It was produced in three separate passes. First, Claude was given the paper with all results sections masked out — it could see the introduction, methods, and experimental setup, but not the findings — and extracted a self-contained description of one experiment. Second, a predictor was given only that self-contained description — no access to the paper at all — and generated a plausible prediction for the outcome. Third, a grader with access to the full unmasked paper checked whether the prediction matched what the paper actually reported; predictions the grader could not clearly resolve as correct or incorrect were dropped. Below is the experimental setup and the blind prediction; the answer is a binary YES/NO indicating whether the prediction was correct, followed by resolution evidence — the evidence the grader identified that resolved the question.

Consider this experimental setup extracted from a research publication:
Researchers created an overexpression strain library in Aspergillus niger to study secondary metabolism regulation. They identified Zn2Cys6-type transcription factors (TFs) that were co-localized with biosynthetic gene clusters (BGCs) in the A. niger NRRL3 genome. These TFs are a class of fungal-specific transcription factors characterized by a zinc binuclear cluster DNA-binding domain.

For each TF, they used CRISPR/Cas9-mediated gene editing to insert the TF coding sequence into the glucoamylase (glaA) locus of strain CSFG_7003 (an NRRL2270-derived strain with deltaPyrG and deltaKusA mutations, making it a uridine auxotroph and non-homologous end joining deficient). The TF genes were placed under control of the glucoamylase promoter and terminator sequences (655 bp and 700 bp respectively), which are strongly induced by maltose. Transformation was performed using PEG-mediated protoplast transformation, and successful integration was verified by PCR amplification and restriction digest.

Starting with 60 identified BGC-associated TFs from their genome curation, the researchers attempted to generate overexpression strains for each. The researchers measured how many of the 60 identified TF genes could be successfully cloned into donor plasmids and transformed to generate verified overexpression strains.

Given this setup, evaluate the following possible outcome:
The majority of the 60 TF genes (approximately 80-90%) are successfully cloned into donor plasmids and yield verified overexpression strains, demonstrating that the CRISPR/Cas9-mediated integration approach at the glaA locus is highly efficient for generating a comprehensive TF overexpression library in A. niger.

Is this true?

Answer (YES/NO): NO